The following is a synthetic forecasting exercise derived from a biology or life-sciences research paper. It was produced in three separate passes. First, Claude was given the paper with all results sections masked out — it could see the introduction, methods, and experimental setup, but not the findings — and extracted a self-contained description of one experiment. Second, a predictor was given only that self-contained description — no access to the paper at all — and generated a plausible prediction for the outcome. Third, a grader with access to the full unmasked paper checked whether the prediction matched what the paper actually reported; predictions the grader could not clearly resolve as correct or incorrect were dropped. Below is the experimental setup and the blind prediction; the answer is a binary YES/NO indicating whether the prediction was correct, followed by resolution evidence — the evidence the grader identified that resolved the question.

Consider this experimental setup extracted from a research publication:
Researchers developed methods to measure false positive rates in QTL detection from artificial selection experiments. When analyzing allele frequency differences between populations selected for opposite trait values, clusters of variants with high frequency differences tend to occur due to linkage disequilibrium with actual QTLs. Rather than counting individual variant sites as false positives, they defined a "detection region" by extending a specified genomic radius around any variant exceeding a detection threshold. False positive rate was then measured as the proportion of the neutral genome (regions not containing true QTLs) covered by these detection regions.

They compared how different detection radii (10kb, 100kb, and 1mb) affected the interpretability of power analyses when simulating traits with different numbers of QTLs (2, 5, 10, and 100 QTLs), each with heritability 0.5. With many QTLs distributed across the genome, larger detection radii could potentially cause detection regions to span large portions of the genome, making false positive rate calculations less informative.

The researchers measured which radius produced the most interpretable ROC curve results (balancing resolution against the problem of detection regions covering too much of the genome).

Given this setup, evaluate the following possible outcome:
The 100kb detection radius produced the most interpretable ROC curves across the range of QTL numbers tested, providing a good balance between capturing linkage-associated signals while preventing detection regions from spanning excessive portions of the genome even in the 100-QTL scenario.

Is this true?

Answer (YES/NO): NO